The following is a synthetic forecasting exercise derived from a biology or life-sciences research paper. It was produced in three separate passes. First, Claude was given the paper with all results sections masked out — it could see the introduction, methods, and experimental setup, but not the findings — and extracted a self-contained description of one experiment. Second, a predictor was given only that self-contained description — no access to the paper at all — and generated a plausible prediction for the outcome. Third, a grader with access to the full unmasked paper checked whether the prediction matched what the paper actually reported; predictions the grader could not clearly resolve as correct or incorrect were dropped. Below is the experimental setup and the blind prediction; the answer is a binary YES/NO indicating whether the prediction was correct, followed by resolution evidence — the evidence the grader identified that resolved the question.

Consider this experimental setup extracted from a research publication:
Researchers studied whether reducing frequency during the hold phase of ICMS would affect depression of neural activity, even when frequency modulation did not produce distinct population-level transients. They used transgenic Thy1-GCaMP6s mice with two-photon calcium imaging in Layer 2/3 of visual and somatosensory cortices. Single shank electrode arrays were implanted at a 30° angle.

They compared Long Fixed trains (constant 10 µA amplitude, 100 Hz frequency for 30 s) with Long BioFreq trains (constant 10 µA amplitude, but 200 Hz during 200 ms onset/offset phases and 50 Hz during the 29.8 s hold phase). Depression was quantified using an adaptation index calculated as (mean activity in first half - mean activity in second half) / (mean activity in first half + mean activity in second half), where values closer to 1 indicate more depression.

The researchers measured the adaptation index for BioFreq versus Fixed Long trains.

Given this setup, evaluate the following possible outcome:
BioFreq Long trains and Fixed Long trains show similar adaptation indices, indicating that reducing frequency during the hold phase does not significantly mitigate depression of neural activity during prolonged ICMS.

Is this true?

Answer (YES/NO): YES